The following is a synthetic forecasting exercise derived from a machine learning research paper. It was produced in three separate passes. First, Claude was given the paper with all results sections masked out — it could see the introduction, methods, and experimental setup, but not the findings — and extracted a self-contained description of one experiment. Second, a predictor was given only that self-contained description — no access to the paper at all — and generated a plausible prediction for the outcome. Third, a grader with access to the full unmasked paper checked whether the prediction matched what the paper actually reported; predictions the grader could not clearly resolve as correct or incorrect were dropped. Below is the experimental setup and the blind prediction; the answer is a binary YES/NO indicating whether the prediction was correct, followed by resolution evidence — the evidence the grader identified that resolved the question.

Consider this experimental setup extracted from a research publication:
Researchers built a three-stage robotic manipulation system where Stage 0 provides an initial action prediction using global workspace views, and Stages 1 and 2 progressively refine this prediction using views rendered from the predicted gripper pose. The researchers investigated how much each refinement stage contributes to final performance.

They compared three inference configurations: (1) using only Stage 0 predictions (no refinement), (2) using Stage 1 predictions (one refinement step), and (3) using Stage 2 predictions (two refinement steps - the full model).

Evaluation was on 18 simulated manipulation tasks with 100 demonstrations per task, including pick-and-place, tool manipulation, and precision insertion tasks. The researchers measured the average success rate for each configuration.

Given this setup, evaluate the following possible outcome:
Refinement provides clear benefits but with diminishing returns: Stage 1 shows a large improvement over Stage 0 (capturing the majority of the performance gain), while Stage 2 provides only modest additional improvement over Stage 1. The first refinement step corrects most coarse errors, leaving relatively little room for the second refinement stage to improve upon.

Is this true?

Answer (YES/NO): YES